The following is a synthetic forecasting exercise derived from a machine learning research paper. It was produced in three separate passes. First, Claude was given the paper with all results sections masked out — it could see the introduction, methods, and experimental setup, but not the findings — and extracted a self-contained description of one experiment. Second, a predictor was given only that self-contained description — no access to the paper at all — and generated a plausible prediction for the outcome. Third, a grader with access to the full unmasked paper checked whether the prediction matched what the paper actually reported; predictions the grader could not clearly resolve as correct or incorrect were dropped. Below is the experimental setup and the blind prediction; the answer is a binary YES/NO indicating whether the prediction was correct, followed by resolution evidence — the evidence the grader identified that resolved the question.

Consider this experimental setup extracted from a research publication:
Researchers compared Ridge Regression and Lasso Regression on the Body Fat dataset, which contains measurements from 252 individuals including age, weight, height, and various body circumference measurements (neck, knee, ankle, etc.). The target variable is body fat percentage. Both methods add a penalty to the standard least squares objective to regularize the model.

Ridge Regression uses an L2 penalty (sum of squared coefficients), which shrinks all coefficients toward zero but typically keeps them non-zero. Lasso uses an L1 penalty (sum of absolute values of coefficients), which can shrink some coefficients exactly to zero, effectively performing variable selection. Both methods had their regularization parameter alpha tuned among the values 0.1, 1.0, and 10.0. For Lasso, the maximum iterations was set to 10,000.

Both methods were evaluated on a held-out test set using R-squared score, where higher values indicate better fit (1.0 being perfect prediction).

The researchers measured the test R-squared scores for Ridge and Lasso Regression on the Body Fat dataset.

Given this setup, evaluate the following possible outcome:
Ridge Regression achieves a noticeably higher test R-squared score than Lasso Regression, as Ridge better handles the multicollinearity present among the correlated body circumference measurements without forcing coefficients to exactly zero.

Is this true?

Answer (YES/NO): NO